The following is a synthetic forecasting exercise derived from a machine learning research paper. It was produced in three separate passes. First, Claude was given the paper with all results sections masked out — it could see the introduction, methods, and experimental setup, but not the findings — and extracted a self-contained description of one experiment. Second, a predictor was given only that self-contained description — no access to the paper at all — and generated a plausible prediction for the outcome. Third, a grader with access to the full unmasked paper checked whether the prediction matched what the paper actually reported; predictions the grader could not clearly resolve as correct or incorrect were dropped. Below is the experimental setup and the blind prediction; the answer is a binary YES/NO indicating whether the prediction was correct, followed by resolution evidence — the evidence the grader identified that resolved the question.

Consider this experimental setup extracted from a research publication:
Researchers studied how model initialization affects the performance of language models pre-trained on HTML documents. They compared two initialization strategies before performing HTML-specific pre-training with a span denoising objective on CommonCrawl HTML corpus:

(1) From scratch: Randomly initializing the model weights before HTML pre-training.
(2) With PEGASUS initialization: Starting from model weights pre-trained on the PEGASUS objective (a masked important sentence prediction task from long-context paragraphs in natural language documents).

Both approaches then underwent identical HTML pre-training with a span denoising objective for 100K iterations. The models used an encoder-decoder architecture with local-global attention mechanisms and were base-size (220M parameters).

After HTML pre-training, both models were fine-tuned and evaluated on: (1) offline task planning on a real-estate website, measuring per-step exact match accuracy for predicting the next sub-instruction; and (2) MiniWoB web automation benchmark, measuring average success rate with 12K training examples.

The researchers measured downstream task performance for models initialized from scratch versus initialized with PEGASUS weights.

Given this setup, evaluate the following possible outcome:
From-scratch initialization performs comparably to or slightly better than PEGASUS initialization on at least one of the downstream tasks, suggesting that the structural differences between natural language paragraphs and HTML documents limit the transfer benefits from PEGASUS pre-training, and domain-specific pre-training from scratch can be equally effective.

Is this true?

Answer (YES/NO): NO